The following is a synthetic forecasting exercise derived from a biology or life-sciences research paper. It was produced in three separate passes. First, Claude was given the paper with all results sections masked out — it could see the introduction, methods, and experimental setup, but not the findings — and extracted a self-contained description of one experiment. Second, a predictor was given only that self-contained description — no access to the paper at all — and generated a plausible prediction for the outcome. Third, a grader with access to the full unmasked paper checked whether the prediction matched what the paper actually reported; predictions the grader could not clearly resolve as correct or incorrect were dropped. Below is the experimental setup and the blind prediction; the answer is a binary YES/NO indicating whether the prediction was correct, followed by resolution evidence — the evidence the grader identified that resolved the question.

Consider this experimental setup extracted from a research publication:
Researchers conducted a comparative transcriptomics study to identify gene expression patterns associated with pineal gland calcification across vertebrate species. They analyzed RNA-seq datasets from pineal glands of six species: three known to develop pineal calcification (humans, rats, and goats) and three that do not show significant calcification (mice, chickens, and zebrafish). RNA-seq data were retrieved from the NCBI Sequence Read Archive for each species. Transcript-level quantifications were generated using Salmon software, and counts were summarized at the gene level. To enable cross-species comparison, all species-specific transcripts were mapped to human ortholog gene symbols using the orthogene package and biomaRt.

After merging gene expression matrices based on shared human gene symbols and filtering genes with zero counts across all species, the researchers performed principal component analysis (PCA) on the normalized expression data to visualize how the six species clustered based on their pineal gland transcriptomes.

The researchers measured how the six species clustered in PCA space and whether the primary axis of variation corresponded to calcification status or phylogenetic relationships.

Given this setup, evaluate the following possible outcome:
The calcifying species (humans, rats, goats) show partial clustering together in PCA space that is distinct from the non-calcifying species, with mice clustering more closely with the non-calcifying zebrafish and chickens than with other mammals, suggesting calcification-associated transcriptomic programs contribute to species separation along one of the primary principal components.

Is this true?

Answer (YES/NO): YES